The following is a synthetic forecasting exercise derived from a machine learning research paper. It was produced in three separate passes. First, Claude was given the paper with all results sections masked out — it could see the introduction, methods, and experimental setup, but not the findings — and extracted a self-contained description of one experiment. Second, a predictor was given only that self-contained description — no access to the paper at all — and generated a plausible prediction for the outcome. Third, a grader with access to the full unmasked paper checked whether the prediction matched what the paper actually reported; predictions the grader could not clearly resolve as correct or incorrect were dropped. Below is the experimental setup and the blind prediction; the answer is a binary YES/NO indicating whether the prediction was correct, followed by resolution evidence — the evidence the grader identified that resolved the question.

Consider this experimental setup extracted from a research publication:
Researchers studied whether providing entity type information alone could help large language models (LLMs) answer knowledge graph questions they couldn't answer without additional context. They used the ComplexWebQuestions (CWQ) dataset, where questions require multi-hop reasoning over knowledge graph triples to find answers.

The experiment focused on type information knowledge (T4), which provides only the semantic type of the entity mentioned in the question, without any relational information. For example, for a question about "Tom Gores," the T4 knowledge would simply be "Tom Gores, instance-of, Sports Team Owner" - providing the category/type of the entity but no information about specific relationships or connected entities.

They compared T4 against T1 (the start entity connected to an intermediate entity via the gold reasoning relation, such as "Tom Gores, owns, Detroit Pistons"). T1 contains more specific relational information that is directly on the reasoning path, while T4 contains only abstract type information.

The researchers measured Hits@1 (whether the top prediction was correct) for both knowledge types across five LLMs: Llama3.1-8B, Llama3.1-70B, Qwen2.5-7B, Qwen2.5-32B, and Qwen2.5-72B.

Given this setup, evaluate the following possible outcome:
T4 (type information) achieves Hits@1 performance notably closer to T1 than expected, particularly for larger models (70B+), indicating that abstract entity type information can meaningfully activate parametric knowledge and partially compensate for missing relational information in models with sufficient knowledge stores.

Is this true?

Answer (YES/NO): YES